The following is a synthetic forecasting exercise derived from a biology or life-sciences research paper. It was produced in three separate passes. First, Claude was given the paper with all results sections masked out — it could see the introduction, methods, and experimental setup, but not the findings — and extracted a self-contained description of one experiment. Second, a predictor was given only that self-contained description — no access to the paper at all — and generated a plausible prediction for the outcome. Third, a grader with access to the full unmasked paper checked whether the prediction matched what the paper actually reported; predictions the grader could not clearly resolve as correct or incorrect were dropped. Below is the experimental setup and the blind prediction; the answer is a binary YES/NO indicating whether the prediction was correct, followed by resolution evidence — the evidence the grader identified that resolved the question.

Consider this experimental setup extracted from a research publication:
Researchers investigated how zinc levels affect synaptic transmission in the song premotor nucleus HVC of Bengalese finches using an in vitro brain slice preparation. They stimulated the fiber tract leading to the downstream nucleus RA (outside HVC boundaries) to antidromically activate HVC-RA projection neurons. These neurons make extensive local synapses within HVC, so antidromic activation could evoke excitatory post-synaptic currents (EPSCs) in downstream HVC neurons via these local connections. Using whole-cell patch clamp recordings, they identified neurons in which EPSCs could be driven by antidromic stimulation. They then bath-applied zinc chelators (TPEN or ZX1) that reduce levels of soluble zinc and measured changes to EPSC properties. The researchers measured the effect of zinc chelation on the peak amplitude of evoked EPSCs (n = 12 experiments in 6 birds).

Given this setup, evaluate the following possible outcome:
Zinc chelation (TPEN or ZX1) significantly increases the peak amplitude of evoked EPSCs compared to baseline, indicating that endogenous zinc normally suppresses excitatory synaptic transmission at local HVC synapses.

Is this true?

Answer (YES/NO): YES